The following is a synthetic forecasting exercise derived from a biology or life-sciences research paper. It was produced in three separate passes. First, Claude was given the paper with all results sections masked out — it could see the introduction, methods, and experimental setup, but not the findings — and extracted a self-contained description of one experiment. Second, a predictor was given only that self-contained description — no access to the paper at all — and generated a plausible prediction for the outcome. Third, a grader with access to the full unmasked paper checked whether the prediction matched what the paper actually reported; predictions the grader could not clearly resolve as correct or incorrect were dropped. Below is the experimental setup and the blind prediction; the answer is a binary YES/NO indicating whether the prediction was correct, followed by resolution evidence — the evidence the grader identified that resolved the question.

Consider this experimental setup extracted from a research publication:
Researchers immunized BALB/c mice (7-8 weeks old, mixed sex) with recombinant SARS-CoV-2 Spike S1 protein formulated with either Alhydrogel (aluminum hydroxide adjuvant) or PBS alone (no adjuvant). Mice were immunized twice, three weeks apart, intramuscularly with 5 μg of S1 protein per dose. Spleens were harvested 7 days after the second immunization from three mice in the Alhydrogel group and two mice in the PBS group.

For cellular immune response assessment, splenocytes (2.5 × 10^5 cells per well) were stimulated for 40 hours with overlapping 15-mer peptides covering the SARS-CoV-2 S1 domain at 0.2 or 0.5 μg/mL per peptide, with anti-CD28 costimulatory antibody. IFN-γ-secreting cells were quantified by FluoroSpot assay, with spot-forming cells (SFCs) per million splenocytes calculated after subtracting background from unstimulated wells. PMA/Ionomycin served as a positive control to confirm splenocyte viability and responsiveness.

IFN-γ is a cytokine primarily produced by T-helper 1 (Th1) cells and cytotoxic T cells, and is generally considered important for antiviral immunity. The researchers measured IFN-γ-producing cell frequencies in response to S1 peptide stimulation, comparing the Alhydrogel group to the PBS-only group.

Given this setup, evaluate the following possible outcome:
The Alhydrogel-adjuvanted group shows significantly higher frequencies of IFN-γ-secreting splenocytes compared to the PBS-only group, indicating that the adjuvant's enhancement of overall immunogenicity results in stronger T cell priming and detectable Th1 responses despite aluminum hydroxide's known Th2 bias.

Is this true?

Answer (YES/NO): NO